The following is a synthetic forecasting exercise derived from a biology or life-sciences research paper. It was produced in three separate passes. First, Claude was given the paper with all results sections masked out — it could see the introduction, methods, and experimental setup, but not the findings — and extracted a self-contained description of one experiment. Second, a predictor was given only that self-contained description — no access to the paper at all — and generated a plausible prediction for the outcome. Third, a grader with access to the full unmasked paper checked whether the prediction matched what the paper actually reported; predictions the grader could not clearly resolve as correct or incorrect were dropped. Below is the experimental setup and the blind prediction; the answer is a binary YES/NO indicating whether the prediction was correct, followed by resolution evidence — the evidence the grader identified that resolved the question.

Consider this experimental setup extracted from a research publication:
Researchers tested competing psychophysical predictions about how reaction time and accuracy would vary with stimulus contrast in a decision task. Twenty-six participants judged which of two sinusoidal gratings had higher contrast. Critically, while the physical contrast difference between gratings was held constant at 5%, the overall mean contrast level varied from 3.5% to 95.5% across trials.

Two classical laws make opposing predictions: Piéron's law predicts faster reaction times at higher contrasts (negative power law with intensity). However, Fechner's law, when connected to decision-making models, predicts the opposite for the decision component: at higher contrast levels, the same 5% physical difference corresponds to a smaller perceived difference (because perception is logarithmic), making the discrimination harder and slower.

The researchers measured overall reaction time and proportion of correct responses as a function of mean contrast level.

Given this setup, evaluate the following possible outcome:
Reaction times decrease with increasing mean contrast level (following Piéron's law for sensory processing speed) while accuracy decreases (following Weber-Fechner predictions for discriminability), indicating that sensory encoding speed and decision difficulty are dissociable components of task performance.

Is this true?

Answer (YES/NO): NO